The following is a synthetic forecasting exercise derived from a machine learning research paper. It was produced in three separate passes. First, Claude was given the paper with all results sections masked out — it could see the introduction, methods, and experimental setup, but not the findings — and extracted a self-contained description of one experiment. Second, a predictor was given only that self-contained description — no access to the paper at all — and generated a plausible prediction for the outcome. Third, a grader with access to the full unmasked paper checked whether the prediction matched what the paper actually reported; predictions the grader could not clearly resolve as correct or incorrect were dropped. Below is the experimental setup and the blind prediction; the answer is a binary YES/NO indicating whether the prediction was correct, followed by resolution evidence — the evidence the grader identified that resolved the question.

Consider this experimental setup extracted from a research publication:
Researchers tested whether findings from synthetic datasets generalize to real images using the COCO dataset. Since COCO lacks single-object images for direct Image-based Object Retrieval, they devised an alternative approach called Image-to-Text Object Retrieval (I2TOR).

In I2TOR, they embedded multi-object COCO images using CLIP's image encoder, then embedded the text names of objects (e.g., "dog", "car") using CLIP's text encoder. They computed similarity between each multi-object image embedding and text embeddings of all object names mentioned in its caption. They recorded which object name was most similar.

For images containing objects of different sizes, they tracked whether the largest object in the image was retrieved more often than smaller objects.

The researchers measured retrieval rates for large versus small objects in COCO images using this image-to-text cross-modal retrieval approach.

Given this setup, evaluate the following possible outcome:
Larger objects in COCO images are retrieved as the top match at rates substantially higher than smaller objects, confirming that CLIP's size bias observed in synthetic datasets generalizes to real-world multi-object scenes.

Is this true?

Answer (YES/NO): YES